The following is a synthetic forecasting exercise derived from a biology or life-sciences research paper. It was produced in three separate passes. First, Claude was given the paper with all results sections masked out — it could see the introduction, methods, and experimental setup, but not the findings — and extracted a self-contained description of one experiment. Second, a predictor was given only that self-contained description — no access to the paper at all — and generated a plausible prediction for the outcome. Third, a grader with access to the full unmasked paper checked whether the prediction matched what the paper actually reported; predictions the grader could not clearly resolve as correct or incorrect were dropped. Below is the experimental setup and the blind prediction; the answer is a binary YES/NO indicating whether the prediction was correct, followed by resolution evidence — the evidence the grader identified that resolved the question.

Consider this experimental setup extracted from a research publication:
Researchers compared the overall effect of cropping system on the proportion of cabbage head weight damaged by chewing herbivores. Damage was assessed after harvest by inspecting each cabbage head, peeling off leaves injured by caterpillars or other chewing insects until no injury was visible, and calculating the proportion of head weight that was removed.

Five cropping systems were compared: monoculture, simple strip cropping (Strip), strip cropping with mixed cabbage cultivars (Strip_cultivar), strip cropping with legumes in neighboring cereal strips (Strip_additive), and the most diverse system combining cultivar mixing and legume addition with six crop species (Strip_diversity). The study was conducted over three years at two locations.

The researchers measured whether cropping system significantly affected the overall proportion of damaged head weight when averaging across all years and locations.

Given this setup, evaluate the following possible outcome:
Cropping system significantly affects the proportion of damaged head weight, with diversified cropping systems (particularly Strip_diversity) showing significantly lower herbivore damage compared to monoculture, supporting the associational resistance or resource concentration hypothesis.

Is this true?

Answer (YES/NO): NO